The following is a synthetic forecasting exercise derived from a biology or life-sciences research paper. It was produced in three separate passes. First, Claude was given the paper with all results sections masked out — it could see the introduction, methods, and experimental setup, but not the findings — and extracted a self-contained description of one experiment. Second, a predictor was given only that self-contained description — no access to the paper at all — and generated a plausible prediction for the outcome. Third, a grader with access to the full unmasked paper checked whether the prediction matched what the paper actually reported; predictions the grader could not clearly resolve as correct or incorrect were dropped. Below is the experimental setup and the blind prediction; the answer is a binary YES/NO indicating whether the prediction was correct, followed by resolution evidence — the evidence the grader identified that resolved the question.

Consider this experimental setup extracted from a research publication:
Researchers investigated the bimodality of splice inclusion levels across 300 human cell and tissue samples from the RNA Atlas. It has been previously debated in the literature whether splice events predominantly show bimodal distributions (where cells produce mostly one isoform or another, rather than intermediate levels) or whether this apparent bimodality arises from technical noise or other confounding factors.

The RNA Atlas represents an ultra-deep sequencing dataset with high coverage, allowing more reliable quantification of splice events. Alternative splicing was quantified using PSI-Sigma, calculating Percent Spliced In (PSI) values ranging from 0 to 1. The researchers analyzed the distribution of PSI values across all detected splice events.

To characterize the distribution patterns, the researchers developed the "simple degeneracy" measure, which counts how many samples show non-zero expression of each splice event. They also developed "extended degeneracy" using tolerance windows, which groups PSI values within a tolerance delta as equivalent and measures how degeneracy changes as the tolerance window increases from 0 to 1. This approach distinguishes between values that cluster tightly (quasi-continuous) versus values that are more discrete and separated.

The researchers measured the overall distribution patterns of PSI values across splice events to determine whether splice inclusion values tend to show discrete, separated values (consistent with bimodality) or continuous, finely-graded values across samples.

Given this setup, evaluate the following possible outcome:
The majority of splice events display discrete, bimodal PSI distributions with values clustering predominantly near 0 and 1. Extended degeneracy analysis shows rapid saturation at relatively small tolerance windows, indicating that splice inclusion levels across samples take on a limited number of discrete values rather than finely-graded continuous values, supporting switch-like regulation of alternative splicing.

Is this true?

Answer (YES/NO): NO